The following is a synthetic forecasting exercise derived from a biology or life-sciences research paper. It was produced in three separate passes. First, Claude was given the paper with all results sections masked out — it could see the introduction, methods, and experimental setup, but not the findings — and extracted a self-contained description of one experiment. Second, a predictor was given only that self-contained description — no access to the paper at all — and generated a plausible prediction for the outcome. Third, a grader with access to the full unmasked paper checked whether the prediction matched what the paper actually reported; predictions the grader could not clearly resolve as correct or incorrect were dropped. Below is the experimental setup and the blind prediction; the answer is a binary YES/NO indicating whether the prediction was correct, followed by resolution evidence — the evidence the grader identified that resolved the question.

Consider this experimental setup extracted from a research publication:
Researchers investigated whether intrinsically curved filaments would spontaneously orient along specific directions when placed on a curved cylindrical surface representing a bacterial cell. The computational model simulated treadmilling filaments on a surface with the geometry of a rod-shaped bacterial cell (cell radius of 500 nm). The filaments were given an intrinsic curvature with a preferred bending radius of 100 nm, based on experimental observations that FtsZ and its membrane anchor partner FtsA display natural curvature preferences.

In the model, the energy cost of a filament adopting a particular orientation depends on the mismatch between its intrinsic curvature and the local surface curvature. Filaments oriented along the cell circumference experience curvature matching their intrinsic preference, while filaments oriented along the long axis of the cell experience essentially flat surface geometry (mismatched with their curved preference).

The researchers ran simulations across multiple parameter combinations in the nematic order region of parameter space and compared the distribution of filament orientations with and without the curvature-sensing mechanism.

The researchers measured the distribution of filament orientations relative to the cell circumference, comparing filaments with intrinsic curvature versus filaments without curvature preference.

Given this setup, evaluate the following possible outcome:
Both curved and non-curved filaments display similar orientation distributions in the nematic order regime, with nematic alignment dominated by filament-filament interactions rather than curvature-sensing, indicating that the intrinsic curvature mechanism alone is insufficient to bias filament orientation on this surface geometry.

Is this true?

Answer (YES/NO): NO